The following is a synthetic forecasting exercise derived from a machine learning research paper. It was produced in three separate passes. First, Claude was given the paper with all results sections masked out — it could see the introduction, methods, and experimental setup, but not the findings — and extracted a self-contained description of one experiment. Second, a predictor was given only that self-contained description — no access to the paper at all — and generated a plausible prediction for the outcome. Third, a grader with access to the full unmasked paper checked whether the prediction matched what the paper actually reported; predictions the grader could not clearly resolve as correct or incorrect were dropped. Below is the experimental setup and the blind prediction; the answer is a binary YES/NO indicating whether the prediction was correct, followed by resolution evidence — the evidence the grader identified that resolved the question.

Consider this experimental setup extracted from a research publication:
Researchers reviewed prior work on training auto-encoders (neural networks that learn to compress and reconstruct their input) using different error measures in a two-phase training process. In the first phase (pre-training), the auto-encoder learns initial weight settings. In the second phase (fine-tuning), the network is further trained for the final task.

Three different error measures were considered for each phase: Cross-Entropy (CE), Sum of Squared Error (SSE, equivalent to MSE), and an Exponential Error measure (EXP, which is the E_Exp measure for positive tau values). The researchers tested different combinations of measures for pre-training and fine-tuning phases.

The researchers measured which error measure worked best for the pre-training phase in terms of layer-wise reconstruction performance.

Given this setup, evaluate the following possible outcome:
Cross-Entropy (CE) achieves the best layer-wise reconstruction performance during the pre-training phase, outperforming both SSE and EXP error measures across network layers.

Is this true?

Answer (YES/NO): NO